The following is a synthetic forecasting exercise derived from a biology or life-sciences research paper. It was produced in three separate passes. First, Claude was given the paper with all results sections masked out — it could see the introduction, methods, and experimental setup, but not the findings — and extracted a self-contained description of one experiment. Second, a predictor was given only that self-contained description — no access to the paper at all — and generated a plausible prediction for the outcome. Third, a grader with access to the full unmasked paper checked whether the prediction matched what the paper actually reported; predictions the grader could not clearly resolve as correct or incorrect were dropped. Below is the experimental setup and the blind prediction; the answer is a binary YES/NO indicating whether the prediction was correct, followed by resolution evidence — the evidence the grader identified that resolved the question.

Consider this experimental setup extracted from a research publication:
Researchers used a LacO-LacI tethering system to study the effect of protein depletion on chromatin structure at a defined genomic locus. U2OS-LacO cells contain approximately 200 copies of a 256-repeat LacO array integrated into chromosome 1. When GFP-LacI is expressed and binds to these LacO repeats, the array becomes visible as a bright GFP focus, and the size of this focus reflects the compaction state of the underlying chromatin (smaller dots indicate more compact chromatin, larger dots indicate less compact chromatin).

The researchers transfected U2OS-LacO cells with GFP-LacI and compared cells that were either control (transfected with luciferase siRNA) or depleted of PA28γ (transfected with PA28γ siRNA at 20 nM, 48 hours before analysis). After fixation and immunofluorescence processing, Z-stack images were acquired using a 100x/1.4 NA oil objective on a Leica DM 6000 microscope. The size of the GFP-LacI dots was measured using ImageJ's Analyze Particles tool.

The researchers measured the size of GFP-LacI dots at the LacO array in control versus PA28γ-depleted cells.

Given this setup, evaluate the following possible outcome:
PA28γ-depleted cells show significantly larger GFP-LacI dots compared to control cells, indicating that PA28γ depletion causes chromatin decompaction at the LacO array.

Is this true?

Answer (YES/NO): YES